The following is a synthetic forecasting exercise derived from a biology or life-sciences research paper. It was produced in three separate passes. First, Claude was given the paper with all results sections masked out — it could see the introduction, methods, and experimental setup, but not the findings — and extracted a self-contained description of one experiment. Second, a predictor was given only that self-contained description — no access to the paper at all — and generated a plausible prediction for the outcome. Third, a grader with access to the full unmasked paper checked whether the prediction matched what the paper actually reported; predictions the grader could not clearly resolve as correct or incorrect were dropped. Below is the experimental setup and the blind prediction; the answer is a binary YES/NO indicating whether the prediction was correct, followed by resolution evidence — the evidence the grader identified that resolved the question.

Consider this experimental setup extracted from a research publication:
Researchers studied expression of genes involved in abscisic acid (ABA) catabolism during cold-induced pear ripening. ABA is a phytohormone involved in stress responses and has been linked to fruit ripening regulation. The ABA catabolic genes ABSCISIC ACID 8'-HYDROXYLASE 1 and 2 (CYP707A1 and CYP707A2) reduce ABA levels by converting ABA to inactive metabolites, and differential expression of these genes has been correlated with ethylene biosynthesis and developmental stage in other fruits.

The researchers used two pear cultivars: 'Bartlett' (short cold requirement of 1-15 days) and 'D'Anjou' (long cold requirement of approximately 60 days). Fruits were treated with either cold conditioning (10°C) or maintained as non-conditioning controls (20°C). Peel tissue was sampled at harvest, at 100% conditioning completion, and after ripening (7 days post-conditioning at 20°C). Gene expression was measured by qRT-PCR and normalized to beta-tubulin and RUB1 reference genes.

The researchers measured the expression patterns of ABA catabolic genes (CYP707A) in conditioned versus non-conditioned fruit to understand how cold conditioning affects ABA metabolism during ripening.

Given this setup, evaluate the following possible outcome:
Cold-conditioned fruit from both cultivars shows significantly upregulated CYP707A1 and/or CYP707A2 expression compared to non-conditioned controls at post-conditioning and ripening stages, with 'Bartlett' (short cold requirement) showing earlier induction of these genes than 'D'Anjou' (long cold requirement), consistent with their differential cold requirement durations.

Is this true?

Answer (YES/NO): NO